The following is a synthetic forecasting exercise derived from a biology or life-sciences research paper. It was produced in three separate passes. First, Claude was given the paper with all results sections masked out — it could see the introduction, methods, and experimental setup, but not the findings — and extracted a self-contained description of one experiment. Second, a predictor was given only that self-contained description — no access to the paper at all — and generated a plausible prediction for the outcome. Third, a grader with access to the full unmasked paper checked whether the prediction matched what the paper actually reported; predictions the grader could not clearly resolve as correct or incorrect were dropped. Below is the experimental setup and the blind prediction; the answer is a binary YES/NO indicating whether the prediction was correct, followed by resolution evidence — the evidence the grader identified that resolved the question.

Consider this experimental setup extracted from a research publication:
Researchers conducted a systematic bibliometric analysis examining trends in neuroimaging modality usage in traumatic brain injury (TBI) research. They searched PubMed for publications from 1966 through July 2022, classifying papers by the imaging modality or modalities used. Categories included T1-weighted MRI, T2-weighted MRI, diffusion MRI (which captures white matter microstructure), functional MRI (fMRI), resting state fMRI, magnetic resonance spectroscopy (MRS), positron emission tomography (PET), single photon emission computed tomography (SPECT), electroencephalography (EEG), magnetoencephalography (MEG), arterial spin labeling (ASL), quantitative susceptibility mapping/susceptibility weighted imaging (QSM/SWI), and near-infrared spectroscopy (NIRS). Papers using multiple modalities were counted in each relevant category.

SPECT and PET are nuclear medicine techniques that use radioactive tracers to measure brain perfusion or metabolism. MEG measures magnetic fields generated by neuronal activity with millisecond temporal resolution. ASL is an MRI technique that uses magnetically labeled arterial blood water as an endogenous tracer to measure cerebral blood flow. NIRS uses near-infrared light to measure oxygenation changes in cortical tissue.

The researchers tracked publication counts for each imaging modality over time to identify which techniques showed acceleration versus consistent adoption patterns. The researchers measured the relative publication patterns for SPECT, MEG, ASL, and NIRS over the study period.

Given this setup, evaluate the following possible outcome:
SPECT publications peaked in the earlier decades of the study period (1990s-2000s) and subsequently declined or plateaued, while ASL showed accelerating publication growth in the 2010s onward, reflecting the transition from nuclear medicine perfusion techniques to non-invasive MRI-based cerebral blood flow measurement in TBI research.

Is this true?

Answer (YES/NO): NO